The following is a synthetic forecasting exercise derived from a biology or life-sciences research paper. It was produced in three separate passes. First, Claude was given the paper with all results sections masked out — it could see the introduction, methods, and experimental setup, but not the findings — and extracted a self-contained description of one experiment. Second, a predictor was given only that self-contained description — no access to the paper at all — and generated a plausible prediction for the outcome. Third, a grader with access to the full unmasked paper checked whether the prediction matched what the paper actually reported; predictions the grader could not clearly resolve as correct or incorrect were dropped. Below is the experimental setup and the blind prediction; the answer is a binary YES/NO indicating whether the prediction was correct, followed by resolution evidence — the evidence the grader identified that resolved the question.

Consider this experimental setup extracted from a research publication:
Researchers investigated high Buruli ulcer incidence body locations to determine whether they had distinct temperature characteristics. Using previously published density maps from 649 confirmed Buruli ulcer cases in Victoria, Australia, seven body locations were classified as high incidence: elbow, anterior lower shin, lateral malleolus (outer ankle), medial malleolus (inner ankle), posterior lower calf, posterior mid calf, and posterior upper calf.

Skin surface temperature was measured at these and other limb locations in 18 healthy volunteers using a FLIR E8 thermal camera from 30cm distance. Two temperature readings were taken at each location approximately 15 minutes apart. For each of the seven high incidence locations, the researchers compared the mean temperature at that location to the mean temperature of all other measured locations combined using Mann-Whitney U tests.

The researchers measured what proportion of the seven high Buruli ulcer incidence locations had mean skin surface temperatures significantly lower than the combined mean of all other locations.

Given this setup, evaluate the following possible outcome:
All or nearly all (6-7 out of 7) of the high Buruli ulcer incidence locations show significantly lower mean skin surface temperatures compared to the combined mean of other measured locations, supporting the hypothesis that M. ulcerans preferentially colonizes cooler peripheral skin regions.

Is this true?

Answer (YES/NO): YES